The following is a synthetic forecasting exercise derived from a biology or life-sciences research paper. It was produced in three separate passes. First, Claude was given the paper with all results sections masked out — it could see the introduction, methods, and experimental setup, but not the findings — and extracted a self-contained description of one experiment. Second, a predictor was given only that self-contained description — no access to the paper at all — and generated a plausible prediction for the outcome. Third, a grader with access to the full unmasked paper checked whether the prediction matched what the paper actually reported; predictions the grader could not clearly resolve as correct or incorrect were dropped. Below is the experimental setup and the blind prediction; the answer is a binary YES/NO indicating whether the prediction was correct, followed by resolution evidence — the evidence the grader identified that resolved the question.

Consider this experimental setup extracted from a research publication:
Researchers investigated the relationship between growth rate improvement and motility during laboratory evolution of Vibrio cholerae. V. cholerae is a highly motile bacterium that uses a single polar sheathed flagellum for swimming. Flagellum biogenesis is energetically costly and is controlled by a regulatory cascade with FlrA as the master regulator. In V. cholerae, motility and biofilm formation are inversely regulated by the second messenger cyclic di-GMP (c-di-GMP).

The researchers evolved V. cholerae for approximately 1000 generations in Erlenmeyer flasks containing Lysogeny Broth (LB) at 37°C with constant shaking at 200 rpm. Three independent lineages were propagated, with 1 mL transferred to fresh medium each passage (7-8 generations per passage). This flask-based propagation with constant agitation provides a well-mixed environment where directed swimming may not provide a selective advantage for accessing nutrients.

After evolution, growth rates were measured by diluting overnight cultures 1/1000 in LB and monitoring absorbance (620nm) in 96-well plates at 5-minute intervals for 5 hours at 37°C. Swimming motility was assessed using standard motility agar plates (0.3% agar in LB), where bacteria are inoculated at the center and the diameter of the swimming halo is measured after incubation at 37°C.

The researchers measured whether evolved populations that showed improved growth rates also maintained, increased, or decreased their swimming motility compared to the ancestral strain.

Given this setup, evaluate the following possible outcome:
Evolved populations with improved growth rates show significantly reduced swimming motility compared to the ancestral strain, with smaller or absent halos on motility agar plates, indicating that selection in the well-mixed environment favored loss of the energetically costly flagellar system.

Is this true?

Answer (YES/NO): YES